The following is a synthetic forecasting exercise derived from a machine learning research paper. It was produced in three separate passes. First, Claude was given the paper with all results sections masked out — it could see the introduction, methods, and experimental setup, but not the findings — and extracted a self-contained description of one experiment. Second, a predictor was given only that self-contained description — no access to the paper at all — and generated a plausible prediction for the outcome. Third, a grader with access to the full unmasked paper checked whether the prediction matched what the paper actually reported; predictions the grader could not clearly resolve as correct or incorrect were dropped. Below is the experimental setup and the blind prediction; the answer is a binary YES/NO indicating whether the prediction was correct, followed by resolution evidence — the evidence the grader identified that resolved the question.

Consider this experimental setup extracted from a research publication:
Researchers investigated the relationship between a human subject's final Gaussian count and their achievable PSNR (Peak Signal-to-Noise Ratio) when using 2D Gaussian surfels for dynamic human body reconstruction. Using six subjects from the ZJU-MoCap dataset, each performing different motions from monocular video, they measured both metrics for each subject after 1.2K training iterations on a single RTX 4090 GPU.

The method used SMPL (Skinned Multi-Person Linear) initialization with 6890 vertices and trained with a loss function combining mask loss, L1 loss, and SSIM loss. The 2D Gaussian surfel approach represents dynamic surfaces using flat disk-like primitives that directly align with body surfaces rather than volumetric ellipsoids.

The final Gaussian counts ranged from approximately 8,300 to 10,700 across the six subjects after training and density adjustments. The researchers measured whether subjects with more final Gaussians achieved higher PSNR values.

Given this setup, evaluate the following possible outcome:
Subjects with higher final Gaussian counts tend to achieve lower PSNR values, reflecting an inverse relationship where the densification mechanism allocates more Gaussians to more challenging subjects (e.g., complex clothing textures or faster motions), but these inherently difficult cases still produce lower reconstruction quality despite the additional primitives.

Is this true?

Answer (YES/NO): NO